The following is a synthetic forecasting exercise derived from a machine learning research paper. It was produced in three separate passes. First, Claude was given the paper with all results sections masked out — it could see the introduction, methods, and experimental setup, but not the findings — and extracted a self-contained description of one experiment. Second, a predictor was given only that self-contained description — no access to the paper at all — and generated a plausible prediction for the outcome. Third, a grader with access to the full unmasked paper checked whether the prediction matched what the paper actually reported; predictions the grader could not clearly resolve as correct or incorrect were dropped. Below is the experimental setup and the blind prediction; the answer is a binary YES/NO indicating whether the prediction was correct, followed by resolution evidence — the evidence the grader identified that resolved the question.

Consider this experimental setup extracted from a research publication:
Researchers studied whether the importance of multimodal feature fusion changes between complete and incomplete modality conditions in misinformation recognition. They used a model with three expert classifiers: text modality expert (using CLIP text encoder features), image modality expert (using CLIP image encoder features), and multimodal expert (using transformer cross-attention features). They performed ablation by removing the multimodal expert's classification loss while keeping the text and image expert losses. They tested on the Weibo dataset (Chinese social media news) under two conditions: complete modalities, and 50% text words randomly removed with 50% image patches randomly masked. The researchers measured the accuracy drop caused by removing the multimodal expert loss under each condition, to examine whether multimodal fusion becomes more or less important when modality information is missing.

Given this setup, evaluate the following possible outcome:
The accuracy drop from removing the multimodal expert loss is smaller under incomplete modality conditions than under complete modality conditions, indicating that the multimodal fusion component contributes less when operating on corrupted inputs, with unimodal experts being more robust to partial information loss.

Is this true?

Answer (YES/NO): YES